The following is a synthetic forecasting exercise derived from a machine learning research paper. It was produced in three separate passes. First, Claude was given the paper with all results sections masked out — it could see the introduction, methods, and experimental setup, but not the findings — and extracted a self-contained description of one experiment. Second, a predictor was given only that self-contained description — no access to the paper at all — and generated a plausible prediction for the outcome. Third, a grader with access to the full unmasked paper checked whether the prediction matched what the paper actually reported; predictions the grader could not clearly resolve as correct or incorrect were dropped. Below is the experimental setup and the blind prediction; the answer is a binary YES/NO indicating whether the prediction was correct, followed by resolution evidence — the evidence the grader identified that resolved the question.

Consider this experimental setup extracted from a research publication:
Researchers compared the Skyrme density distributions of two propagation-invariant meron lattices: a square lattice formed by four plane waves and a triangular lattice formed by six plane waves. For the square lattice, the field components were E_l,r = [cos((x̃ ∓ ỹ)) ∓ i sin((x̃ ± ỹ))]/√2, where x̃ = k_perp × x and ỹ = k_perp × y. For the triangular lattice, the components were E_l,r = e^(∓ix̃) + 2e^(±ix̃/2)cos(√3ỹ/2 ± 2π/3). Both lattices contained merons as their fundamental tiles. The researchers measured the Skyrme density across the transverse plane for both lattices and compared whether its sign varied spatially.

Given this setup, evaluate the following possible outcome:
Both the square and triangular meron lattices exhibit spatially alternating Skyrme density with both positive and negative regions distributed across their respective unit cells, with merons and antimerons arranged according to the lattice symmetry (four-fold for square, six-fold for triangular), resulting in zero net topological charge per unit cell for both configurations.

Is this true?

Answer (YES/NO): NO